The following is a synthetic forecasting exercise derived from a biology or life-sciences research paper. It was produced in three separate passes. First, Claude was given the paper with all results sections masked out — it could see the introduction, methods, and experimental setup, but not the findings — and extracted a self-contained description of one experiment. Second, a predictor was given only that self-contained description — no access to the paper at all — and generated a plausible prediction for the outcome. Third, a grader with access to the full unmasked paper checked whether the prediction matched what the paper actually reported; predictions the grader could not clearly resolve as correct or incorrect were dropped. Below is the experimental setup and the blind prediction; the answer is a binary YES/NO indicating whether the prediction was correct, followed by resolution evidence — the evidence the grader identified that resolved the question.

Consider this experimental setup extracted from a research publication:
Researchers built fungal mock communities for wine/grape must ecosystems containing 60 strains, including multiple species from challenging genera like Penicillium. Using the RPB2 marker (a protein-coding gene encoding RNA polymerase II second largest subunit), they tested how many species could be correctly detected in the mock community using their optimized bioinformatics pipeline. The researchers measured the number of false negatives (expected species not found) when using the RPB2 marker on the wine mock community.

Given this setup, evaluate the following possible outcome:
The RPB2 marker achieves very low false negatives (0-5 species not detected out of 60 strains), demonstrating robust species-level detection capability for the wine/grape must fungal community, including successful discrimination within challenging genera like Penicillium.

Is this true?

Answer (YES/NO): NO